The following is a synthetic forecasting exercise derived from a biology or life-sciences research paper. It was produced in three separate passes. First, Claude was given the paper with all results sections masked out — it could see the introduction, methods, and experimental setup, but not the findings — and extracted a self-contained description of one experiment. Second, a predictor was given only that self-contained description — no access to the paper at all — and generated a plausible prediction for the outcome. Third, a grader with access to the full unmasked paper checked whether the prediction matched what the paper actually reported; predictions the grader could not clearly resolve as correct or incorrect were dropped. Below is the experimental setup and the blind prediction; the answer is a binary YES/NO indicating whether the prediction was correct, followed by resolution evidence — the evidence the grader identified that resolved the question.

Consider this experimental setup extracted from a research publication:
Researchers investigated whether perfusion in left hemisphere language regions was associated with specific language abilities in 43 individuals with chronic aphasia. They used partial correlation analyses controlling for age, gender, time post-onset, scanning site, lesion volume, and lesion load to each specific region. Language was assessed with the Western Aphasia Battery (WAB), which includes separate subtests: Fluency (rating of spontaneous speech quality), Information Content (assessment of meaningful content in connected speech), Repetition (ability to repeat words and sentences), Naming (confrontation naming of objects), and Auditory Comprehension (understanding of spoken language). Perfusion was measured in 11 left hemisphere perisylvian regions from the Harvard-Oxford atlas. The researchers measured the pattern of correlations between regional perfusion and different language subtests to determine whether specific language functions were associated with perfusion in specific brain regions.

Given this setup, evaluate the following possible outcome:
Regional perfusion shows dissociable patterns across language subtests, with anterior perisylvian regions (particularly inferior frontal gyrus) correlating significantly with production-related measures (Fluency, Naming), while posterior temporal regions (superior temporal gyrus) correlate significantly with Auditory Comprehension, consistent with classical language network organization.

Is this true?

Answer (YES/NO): NO